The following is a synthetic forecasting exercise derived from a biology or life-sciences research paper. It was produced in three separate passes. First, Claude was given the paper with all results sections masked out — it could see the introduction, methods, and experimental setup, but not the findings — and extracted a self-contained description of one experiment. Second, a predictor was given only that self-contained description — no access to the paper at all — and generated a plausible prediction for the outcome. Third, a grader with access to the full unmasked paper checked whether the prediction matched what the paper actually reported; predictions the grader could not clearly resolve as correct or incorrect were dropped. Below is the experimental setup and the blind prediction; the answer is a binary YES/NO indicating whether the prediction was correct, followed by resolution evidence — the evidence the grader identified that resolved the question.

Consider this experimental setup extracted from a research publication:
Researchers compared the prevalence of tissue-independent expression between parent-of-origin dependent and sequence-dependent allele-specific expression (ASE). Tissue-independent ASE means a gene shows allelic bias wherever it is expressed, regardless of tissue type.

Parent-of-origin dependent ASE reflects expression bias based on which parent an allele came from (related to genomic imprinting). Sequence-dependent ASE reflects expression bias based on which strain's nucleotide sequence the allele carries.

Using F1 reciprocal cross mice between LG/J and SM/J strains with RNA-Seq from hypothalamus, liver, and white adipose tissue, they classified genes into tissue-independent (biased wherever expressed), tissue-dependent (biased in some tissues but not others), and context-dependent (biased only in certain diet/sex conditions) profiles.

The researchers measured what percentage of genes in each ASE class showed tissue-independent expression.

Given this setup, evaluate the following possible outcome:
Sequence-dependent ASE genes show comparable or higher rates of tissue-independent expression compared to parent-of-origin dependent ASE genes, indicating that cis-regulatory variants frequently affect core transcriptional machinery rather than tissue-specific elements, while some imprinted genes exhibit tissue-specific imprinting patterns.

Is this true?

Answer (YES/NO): NO